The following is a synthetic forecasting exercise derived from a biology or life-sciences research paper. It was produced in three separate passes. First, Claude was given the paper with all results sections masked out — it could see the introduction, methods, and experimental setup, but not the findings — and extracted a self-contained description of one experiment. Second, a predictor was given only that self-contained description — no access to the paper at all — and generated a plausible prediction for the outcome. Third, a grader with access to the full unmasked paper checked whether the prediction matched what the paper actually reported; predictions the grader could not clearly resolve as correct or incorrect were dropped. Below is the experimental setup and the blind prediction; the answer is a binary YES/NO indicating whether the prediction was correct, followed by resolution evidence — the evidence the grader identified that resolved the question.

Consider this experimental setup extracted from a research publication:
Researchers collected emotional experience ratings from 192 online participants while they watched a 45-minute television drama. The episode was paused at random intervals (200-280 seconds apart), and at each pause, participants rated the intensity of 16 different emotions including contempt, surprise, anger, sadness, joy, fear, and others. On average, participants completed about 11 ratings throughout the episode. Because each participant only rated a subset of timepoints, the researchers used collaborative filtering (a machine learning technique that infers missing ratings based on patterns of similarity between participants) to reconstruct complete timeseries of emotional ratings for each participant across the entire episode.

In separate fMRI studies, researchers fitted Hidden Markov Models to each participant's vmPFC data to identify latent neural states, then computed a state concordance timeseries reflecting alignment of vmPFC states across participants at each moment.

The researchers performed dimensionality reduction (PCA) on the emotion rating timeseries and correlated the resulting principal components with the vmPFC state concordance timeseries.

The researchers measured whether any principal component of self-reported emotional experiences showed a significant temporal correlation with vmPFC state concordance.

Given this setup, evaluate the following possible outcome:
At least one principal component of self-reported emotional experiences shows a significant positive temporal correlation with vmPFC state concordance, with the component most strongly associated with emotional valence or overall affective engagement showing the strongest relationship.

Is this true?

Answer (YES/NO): YES